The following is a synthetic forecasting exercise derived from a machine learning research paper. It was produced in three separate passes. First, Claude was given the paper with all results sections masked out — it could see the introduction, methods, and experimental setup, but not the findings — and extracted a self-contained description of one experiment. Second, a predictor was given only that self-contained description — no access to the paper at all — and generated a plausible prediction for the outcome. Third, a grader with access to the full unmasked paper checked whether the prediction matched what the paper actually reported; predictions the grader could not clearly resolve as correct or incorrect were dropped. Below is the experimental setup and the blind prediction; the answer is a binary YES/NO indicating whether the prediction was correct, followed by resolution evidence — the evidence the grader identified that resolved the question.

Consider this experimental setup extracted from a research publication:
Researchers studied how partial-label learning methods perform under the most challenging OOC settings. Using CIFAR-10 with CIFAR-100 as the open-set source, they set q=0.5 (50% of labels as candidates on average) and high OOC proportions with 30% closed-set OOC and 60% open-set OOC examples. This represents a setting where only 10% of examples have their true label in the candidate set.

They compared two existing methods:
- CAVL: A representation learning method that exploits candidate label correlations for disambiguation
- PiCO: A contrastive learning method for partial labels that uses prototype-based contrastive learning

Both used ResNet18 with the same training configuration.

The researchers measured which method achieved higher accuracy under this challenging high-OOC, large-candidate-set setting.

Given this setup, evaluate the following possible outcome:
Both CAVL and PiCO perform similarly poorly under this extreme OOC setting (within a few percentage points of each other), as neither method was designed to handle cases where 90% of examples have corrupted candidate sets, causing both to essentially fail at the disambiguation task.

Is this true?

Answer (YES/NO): NO